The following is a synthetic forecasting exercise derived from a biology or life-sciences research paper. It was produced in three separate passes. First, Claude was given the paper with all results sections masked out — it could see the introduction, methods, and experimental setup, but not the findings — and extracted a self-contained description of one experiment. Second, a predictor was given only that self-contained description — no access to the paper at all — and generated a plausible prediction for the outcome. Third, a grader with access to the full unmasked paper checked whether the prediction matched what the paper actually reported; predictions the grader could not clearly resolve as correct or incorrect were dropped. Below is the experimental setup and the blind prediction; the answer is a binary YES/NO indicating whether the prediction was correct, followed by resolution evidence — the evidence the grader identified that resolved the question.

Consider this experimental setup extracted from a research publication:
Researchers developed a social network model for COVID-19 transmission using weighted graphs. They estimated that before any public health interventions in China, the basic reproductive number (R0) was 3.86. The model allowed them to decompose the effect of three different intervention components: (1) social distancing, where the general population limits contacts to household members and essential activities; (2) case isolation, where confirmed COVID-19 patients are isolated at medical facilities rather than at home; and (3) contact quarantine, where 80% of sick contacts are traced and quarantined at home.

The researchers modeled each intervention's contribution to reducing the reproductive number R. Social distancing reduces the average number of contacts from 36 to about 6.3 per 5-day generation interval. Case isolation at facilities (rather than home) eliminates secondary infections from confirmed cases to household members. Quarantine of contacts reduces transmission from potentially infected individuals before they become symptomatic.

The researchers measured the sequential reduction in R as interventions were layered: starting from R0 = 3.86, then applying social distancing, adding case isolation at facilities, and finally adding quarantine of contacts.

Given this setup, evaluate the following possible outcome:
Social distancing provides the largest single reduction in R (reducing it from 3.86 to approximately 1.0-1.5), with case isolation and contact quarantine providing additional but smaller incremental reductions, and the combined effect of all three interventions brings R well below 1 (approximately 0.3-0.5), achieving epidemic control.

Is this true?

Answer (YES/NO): NO